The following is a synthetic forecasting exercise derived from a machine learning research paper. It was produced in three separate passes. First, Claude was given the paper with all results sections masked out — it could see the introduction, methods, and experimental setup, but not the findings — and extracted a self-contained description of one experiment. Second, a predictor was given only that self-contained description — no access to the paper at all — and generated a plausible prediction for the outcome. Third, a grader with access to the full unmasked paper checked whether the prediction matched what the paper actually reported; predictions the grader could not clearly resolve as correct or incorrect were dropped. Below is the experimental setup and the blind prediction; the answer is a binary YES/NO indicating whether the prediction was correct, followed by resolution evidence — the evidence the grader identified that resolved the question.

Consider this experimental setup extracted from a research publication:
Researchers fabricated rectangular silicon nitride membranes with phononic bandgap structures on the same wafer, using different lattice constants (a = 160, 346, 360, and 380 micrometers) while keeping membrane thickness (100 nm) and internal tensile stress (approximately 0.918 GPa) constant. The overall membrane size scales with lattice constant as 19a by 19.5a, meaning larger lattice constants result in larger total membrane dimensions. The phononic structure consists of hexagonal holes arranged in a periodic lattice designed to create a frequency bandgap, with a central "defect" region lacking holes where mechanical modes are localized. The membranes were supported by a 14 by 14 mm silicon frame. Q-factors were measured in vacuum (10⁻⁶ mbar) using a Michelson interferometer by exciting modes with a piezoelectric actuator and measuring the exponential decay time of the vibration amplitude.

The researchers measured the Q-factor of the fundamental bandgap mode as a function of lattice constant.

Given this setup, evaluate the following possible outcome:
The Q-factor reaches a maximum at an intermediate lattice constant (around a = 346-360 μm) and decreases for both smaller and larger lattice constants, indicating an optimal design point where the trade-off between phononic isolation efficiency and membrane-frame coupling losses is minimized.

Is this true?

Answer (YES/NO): NO